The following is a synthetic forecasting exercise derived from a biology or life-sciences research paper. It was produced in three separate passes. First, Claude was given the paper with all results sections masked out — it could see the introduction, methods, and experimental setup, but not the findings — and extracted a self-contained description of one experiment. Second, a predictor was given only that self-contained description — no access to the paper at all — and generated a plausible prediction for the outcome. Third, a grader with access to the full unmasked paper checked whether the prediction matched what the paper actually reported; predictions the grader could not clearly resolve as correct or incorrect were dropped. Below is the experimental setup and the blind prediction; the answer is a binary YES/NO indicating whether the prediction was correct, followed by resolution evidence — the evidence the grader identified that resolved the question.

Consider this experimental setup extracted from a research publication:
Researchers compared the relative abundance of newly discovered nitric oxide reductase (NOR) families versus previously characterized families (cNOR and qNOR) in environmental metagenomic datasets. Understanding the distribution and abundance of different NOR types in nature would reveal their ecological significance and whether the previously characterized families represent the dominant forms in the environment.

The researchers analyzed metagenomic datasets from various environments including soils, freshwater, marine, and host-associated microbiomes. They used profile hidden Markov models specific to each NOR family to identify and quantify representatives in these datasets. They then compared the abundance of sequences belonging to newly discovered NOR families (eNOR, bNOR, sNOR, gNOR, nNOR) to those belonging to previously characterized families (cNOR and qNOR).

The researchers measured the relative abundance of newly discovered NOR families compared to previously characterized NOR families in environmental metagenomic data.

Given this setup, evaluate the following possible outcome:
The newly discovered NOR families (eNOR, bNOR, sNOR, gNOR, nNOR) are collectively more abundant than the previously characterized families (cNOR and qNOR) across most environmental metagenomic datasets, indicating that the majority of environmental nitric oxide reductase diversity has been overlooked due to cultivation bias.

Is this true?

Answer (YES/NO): NO